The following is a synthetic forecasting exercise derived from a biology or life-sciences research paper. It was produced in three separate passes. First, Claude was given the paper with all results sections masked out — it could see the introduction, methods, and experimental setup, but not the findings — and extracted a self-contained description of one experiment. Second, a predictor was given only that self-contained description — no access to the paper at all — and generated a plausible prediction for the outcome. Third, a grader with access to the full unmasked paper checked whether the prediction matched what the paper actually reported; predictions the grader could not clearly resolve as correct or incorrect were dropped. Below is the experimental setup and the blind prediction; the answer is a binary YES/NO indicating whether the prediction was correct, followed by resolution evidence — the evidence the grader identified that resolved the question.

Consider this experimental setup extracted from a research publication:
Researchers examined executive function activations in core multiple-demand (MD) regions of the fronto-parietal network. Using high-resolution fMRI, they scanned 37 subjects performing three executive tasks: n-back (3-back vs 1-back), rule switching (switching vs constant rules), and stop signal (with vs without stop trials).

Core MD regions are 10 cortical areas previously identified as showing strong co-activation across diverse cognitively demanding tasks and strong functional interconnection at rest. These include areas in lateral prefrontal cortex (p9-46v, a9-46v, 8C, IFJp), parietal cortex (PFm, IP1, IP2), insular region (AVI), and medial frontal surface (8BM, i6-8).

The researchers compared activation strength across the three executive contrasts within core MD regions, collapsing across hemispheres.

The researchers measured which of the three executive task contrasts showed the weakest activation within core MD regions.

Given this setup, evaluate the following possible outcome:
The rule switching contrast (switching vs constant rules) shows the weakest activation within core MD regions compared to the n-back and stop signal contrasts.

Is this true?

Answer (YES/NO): NO